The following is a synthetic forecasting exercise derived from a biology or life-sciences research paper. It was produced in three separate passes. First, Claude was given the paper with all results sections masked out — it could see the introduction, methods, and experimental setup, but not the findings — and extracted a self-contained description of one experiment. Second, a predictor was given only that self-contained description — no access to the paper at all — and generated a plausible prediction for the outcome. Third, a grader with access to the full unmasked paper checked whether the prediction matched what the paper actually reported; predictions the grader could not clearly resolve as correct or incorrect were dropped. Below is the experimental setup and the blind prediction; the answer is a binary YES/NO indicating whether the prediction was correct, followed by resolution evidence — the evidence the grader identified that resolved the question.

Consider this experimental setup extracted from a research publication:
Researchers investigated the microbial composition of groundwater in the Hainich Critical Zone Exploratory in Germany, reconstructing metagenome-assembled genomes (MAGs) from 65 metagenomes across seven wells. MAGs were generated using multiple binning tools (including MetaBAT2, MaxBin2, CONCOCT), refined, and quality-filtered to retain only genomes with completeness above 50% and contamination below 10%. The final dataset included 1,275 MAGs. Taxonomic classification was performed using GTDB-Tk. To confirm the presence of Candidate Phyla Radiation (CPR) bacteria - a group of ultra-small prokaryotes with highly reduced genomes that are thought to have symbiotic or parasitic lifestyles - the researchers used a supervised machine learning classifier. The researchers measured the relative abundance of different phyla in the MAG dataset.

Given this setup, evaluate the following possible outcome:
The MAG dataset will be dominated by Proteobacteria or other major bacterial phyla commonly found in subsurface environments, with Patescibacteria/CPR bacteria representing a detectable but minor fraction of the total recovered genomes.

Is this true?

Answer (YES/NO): NO